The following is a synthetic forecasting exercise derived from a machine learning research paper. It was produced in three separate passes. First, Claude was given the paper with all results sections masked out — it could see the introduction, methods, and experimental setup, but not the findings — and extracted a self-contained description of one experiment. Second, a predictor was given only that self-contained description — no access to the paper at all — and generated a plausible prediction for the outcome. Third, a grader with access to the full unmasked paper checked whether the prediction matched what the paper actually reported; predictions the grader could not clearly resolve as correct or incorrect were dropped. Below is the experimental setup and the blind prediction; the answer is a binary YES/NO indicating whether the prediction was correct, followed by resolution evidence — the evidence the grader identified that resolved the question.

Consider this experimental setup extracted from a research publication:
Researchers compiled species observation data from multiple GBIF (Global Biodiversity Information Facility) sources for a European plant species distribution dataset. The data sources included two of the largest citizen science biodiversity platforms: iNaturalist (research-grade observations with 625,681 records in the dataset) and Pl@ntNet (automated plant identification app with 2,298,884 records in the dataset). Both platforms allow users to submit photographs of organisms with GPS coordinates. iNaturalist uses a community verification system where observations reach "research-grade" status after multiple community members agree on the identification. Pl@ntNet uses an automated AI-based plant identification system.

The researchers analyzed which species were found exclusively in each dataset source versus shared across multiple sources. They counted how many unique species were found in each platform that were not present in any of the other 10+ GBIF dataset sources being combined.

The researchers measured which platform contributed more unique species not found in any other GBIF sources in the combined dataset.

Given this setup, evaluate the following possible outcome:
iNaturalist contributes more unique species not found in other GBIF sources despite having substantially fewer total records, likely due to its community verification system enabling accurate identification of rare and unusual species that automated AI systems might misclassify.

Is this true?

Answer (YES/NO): YES